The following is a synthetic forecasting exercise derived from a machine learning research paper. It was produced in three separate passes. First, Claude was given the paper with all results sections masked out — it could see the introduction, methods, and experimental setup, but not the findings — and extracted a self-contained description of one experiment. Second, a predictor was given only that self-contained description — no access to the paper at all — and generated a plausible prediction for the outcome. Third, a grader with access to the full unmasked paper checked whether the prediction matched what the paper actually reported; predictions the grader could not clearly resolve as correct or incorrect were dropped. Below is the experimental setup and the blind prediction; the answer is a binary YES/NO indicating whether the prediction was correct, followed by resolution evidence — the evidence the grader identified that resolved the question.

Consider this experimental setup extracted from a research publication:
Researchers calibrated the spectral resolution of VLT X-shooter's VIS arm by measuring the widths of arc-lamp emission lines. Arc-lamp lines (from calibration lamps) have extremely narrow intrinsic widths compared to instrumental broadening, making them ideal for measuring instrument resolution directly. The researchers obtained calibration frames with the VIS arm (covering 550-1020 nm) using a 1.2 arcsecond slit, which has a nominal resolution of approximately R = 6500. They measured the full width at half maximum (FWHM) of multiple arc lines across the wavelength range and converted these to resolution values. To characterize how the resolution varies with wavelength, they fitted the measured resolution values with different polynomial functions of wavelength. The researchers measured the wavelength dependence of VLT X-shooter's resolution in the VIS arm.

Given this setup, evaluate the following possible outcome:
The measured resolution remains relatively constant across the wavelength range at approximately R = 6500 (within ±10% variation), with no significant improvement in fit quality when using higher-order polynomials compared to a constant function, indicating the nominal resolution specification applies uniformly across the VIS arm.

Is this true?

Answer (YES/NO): NO